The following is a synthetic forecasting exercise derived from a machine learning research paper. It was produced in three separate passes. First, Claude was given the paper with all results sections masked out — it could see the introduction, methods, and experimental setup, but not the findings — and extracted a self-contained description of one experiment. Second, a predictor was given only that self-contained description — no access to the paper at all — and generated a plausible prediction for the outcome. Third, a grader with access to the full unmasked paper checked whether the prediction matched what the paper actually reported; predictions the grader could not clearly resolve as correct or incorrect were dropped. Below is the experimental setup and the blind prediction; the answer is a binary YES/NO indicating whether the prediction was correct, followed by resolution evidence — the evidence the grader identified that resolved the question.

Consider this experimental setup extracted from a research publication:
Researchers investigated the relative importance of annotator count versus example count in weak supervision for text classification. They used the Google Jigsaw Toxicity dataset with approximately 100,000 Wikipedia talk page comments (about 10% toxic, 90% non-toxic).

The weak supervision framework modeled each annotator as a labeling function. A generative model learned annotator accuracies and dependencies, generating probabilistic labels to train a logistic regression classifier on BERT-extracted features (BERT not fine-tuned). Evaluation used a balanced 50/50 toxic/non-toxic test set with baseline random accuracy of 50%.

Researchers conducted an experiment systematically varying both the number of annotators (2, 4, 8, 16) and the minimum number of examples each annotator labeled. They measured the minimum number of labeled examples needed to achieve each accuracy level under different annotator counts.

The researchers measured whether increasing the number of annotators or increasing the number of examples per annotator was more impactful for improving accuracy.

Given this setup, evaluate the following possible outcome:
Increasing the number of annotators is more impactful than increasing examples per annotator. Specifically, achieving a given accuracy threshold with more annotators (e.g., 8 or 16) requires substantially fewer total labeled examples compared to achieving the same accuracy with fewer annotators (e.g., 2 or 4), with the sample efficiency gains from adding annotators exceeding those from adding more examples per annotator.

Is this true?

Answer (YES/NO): YES